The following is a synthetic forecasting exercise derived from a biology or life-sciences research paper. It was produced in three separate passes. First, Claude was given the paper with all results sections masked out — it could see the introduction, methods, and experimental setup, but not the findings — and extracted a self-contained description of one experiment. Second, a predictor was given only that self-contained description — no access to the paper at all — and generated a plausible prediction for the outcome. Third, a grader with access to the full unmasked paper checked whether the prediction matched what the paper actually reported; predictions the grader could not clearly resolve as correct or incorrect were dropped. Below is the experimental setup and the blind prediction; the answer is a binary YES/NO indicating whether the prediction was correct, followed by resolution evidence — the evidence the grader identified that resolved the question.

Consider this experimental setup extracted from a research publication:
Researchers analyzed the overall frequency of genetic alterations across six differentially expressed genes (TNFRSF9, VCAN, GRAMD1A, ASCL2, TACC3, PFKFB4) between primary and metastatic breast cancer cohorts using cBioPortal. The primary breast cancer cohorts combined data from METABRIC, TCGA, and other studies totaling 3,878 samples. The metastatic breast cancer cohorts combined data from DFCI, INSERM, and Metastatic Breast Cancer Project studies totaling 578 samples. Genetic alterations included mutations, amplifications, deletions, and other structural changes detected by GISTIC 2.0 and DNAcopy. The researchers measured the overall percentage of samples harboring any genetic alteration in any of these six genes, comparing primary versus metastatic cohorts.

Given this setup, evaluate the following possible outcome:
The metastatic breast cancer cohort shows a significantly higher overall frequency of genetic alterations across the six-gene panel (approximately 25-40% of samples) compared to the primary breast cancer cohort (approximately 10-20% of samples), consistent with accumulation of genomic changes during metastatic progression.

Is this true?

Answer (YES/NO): NO